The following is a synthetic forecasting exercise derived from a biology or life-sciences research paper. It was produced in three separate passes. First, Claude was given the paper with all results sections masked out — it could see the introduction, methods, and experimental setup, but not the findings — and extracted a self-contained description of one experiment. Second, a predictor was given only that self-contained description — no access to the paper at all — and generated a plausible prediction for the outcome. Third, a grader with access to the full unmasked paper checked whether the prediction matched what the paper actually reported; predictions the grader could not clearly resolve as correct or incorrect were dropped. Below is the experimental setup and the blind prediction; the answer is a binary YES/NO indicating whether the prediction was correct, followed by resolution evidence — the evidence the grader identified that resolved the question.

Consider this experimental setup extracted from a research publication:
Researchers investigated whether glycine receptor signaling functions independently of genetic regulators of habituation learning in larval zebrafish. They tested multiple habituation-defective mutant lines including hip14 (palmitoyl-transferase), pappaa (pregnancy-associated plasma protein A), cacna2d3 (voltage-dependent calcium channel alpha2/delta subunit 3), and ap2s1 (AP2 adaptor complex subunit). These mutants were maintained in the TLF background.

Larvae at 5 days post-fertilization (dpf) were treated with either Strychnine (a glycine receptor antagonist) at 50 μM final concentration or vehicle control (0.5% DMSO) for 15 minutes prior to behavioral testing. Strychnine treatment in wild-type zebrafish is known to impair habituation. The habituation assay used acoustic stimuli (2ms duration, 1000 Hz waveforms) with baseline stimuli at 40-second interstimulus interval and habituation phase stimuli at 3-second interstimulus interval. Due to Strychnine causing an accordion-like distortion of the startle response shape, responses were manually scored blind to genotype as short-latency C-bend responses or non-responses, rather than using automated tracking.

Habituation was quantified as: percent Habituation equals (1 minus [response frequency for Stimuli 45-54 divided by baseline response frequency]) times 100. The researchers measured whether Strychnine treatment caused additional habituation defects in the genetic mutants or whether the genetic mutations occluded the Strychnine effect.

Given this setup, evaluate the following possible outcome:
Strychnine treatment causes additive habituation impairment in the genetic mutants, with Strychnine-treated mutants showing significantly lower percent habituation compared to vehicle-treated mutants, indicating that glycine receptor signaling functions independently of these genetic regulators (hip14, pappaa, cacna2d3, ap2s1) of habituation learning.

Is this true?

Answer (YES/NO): YES